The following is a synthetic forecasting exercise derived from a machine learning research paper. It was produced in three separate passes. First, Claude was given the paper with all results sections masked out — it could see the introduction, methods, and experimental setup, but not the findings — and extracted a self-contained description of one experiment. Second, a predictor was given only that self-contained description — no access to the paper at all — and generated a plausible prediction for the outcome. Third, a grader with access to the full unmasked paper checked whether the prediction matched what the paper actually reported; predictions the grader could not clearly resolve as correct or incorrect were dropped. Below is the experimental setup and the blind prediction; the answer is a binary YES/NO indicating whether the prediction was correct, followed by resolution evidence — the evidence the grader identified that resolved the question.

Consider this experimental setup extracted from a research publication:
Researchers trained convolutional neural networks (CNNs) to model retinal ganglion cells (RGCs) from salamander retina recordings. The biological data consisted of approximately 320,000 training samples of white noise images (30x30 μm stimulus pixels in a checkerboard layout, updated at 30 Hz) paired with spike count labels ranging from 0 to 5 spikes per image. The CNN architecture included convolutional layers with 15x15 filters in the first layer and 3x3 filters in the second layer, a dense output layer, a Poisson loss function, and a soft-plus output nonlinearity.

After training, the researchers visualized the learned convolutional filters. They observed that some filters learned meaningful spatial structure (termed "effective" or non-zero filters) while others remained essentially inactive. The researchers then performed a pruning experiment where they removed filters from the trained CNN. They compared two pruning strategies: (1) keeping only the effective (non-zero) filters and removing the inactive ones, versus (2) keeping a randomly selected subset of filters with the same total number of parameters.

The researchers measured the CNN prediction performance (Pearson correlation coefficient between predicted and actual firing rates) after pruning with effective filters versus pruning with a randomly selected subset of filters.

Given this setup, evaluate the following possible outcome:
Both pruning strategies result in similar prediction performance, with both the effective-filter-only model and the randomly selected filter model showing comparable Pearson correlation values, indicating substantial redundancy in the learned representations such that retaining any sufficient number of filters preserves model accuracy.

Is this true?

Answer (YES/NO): NO